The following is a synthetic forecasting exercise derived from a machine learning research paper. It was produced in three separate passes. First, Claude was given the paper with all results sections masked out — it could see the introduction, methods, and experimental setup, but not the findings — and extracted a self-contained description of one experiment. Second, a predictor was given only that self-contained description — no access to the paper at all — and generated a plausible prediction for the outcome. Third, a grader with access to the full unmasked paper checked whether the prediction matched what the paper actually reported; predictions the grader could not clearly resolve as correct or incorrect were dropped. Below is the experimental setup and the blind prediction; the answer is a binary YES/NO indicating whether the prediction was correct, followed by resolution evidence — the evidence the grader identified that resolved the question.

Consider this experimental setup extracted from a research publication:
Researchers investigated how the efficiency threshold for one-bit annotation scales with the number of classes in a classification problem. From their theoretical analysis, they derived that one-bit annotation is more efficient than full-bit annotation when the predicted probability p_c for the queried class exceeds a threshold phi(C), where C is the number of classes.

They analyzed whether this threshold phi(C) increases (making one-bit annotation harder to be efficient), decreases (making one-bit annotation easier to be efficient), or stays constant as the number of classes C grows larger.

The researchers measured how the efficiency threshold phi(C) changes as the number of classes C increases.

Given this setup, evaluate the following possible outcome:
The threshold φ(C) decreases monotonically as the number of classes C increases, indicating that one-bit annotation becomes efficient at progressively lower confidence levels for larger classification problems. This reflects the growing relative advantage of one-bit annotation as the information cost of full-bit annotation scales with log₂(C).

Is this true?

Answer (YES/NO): YES